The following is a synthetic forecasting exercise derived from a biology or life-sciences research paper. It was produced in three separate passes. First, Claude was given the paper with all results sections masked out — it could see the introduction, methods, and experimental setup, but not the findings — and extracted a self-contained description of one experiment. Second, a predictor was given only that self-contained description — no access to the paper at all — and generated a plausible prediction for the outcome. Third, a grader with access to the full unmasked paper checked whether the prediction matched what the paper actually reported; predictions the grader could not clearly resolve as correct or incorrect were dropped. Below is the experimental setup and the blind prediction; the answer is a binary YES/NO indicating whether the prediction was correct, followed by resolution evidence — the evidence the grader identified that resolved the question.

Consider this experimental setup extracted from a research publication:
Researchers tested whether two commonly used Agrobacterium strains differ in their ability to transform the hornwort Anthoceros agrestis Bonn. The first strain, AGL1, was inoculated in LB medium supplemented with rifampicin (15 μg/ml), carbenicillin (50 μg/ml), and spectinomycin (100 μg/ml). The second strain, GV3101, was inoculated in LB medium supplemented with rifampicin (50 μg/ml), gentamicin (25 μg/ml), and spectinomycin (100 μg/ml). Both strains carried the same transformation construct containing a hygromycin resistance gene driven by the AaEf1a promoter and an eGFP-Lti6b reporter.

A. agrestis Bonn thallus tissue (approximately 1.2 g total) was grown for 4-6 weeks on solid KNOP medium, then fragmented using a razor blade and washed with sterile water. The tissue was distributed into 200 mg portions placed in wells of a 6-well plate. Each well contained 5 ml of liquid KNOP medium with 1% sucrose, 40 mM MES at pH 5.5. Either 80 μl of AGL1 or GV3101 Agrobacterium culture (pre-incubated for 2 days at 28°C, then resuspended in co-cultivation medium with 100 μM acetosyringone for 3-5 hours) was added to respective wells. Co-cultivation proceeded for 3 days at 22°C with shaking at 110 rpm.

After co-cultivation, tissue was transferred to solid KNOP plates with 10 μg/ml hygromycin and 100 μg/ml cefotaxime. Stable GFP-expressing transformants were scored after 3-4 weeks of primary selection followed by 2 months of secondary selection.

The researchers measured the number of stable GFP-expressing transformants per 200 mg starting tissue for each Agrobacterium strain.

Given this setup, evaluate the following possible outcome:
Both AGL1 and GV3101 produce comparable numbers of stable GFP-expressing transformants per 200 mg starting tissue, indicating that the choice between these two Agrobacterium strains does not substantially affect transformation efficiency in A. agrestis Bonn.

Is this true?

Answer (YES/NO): NO